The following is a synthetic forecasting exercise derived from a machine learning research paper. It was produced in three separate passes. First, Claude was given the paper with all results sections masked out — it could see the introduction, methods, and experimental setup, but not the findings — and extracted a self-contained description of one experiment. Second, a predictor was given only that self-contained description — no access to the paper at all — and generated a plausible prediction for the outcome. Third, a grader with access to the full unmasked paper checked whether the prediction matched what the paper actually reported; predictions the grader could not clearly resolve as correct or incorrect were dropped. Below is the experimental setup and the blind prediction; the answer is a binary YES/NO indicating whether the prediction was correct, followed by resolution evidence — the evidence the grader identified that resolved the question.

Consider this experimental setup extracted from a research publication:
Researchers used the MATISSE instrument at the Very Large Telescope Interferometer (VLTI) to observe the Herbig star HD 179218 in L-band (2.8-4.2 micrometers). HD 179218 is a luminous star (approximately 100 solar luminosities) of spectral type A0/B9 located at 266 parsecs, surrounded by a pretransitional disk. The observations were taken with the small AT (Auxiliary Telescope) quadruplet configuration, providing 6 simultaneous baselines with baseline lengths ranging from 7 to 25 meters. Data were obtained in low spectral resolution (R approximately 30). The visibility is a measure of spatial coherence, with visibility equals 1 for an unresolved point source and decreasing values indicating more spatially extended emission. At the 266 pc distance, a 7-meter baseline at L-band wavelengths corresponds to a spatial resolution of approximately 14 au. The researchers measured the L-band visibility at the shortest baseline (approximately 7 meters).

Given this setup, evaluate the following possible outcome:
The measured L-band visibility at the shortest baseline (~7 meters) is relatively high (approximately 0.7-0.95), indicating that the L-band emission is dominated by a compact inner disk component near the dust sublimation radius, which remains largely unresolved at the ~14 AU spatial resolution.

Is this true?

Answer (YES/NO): NO